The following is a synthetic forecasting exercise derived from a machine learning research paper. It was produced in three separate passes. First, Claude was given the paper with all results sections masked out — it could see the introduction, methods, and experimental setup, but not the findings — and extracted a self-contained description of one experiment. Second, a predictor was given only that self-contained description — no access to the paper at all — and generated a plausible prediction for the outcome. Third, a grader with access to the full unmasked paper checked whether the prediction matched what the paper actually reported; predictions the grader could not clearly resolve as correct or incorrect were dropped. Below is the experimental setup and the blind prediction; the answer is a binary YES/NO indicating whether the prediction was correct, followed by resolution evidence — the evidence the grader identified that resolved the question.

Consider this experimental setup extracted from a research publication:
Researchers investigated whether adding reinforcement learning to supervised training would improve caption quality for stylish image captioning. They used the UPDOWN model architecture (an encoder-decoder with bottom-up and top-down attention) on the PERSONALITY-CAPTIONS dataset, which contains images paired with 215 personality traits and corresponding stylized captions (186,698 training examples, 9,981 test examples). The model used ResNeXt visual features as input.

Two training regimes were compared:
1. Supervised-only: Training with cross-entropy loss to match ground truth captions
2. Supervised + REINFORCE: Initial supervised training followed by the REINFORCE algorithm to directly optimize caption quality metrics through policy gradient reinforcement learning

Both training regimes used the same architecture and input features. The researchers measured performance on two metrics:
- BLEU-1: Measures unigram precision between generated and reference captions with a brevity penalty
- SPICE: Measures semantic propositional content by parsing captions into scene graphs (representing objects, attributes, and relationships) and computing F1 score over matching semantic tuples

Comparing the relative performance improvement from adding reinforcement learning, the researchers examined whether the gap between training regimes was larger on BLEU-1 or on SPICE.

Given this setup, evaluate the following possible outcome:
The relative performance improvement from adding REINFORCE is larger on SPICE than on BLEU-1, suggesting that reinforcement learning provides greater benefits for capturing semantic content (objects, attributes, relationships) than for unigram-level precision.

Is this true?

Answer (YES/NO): YES